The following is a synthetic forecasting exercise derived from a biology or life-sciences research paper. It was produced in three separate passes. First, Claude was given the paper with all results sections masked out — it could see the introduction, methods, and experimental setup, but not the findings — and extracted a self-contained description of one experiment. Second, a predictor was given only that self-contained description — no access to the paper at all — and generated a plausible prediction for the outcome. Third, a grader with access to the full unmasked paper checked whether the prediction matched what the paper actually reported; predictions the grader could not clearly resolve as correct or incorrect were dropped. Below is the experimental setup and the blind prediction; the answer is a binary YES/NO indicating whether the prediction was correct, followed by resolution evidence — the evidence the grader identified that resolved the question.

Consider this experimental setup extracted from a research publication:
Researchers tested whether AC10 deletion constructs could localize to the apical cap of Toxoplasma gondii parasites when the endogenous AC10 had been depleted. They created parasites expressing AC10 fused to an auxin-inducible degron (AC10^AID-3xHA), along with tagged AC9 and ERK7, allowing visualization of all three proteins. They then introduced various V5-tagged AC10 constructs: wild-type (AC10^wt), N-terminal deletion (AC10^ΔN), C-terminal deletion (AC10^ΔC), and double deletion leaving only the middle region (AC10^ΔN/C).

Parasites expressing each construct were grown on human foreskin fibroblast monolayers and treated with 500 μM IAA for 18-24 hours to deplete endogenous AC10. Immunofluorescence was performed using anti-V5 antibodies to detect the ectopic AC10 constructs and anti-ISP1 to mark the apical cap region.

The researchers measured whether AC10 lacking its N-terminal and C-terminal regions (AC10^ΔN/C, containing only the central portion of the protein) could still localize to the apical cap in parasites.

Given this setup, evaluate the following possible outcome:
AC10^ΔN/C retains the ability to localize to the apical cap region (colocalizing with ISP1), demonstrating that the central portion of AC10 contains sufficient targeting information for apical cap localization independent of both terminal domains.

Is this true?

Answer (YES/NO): YES